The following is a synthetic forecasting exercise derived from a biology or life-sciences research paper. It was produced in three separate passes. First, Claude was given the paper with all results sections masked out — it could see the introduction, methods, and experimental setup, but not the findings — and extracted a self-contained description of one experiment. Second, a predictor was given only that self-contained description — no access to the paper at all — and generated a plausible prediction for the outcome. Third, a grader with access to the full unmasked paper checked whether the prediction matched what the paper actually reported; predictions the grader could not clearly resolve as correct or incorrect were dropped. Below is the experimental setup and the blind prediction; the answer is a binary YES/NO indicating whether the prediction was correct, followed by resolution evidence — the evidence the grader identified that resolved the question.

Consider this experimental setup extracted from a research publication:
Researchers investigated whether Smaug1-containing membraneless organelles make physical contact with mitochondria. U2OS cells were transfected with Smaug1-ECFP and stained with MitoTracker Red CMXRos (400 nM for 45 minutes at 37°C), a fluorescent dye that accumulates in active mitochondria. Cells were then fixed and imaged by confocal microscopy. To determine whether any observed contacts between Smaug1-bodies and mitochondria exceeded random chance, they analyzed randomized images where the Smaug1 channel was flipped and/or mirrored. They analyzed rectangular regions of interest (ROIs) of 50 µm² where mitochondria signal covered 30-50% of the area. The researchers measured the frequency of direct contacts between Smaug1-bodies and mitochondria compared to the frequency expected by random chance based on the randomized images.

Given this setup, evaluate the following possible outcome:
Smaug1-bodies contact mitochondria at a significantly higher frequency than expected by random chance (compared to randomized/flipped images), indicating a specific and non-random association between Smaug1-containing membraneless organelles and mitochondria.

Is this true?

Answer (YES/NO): NO